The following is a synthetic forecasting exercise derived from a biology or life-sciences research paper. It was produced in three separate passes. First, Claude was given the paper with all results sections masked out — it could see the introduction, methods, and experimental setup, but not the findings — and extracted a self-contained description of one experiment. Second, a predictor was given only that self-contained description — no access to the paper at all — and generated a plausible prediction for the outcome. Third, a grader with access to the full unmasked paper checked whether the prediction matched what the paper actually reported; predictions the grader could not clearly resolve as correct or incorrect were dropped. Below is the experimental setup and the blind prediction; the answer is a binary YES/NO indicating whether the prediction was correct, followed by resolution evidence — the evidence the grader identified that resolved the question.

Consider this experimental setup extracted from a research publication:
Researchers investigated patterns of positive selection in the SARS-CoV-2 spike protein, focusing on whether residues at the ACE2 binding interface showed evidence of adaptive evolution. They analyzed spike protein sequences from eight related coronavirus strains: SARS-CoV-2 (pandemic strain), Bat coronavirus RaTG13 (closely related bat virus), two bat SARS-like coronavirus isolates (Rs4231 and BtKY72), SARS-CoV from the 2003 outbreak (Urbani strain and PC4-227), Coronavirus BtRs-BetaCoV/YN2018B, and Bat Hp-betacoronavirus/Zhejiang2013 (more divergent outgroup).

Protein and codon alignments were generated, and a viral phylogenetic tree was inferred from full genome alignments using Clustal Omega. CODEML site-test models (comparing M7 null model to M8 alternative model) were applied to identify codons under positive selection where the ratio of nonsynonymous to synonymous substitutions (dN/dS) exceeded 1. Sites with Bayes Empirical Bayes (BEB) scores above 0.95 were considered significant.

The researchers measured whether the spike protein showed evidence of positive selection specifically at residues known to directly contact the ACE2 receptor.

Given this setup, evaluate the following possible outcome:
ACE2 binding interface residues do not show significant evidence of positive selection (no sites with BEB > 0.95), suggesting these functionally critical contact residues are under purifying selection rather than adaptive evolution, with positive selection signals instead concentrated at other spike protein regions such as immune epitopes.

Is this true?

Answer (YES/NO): NO